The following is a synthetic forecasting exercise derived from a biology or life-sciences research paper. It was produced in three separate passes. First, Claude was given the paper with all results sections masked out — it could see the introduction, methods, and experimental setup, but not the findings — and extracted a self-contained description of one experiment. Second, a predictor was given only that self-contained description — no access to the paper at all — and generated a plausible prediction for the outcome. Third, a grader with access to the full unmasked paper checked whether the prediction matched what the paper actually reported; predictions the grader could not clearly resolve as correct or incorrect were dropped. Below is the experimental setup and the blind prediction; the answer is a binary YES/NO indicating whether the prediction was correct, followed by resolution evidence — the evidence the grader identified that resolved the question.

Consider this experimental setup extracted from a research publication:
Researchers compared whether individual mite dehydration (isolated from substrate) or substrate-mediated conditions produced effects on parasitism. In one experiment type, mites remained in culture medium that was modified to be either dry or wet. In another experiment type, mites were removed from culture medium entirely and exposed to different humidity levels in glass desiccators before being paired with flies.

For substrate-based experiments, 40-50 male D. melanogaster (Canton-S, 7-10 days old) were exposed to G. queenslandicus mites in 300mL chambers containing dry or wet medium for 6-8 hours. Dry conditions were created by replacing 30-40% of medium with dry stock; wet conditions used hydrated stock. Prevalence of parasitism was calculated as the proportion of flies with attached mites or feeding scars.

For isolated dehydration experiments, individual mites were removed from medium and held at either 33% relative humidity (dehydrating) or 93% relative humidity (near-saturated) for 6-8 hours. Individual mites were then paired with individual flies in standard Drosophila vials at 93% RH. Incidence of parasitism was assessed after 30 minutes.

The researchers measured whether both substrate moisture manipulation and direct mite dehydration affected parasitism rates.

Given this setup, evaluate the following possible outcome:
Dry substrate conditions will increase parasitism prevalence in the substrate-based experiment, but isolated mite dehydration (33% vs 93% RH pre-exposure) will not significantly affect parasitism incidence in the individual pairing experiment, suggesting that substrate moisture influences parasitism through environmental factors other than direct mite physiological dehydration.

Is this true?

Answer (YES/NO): NO